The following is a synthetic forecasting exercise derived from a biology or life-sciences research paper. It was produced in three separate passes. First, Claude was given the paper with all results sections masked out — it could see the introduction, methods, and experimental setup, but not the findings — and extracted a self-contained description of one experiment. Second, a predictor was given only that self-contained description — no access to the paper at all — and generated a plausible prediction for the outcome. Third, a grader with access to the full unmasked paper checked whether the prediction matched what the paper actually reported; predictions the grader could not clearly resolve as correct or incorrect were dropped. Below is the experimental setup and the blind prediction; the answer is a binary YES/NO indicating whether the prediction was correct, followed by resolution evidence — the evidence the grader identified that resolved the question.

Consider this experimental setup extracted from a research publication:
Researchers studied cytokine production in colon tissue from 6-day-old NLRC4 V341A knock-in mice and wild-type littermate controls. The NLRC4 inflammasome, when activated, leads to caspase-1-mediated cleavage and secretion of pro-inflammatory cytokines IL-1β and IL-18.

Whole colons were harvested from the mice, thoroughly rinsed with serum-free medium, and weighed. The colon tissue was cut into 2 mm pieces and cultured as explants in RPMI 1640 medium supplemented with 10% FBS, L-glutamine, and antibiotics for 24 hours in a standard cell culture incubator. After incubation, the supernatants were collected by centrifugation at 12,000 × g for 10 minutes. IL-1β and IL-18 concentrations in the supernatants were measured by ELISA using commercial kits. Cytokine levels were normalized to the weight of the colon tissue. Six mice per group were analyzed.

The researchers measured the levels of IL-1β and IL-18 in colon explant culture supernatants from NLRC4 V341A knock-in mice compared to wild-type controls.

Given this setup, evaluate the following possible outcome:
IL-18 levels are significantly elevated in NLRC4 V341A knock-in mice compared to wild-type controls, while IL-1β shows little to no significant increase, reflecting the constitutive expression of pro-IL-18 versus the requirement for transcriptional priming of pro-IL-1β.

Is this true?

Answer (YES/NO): NO